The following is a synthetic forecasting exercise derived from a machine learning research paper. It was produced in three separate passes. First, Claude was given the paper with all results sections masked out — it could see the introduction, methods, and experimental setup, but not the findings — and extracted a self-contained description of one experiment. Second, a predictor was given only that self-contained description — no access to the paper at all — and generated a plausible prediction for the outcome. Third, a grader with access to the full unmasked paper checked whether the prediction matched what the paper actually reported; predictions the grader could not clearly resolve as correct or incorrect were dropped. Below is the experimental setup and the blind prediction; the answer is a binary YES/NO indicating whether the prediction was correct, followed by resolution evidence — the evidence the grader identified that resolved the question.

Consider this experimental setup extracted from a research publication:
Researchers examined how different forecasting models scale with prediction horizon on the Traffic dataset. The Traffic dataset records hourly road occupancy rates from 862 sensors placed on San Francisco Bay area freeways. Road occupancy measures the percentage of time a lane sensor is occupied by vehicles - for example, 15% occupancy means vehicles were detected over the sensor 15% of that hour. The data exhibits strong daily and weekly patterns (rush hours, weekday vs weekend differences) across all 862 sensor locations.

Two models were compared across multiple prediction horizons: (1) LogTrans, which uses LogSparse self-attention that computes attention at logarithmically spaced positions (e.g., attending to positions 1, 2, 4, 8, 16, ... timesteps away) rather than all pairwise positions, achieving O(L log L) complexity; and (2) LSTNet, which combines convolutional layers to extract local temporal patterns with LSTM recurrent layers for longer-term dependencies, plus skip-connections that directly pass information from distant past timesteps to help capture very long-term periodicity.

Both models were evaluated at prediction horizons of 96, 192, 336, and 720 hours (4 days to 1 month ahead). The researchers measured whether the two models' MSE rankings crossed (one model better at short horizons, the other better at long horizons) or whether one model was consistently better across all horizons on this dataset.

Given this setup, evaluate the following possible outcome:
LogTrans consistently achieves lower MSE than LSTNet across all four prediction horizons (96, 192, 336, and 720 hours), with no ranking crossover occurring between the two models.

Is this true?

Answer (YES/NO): YES